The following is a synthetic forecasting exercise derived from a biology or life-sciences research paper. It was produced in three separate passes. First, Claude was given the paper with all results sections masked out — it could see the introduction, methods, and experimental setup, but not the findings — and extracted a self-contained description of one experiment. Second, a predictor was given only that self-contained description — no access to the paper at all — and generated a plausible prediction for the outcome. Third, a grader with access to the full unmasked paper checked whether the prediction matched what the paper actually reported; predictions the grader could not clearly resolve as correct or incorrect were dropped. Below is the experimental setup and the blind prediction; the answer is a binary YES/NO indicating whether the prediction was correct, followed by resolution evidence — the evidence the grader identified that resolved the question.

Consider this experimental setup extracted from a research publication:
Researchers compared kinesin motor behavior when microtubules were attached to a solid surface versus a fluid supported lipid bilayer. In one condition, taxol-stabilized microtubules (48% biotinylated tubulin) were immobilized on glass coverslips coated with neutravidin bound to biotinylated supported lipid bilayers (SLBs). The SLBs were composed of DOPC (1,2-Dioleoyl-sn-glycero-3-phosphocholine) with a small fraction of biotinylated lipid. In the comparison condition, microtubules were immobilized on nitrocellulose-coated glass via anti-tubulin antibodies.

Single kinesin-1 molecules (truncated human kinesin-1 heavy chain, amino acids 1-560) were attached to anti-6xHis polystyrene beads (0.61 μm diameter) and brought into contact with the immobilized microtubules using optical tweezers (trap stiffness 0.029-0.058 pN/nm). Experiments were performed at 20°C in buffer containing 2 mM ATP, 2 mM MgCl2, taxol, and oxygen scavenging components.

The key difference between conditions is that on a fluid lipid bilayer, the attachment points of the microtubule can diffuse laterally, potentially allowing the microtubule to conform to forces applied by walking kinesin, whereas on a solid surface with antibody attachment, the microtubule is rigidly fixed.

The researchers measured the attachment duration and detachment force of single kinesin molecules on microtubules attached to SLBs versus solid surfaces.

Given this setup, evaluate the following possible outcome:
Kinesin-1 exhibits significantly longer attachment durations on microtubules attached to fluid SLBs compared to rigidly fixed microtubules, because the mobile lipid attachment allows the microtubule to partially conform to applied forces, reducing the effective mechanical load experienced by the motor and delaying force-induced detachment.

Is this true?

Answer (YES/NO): NO